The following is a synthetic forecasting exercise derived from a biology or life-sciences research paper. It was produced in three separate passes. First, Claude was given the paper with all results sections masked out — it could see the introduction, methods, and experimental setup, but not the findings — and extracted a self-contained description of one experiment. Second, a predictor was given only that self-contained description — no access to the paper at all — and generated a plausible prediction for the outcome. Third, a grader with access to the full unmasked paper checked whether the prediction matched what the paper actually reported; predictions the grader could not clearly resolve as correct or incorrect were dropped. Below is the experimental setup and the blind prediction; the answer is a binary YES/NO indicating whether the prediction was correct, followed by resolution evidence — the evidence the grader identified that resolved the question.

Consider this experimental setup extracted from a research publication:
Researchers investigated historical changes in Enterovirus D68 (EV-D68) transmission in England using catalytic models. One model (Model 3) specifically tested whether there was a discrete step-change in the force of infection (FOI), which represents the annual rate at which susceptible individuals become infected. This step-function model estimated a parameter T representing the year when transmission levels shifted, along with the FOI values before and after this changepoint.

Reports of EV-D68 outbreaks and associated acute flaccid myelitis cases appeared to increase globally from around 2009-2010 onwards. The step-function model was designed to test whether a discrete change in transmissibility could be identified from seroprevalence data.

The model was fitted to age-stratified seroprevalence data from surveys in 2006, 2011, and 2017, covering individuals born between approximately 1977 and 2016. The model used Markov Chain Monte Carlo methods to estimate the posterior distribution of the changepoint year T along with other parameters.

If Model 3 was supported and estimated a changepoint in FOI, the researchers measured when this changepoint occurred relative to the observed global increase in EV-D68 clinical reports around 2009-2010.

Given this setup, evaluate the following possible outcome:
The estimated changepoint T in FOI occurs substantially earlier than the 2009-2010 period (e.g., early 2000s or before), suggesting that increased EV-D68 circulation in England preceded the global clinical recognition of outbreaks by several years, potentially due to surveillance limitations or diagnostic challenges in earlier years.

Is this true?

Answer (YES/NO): NO